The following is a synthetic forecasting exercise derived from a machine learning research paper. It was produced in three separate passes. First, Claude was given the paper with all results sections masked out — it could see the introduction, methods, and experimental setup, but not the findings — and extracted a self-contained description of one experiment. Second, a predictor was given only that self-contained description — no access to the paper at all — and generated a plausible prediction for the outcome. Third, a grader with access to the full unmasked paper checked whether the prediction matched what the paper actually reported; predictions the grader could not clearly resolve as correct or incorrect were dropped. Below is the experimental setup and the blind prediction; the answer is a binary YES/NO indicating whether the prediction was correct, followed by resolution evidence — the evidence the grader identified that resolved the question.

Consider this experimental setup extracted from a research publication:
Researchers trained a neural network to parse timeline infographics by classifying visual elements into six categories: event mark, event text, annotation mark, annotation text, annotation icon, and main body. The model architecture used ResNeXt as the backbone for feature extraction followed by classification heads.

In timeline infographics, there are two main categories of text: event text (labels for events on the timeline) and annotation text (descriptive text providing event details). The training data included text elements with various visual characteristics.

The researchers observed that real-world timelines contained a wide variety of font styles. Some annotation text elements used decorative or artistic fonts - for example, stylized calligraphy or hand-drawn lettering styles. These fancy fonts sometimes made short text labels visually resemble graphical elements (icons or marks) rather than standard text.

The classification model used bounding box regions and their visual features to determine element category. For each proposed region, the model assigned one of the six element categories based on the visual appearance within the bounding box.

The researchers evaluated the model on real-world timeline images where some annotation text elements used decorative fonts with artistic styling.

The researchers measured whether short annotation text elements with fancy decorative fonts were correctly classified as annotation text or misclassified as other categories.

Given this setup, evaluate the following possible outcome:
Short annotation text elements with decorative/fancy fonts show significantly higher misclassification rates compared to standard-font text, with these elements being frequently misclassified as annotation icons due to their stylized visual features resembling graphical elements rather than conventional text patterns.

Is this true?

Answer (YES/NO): NO